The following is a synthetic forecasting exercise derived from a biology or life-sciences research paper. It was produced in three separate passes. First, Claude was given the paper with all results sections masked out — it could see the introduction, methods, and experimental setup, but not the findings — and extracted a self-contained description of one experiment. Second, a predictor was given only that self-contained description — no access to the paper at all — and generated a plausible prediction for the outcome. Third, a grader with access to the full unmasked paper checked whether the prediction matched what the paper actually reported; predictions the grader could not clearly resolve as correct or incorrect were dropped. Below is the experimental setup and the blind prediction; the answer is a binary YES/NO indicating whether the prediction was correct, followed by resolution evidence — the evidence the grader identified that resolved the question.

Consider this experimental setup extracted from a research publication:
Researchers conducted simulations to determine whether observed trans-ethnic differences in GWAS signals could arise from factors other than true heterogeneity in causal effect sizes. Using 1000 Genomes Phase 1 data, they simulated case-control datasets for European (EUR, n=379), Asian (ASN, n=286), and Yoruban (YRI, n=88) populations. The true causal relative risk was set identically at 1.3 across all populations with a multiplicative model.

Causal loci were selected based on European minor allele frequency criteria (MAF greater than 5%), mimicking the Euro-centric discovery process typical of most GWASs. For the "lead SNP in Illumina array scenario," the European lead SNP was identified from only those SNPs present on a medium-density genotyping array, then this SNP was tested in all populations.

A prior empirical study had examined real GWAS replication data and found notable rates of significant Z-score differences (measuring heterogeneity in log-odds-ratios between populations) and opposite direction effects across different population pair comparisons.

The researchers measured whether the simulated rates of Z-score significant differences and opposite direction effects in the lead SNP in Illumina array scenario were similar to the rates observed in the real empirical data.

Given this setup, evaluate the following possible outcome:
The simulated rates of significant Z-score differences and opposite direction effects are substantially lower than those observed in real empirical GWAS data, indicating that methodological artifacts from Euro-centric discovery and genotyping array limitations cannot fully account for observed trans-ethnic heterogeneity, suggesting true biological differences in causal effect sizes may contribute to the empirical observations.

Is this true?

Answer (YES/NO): NO